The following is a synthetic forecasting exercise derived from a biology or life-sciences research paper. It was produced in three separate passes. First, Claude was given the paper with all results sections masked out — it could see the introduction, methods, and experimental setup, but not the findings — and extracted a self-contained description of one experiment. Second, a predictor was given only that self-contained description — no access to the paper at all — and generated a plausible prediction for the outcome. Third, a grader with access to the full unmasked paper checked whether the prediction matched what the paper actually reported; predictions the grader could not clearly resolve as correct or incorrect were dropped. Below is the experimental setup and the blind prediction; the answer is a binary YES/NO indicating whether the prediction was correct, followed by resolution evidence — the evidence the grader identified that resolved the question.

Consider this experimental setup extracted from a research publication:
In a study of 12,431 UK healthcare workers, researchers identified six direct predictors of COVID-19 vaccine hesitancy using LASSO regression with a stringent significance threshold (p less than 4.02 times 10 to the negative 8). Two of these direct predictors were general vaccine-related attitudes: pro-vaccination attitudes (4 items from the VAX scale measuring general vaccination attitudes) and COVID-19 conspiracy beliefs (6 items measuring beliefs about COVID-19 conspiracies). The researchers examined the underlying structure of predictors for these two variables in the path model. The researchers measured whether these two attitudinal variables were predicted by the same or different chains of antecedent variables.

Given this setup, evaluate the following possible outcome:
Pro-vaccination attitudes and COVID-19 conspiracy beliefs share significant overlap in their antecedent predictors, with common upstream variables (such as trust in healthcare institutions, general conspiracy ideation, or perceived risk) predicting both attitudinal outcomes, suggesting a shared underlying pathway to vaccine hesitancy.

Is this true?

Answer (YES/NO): NO